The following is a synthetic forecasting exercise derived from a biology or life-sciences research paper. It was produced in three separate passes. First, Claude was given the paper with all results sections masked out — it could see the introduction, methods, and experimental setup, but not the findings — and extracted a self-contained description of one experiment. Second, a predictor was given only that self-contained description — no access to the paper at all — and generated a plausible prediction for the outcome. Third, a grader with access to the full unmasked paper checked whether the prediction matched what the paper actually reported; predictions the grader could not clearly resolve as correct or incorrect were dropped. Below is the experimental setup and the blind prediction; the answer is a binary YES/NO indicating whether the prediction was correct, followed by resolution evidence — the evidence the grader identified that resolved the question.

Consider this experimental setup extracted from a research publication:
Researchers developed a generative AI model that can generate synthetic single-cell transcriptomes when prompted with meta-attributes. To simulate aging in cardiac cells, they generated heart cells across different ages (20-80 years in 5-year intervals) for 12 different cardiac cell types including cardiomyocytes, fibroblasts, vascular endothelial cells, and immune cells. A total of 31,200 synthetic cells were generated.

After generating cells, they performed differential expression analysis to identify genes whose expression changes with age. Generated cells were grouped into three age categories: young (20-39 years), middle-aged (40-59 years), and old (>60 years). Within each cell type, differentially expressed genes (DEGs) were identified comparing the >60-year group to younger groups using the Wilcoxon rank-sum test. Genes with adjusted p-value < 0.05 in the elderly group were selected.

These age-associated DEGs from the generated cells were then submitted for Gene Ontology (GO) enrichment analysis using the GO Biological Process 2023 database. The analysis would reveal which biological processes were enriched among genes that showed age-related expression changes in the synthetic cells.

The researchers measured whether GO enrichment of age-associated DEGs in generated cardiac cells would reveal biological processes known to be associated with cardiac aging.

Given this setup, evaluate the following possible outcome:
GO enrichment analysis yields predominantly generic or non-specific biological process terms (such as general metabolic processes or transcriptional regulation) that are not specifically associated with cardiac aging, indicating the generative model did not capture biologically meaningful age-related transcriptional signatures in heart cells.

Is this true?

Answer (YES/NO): NO